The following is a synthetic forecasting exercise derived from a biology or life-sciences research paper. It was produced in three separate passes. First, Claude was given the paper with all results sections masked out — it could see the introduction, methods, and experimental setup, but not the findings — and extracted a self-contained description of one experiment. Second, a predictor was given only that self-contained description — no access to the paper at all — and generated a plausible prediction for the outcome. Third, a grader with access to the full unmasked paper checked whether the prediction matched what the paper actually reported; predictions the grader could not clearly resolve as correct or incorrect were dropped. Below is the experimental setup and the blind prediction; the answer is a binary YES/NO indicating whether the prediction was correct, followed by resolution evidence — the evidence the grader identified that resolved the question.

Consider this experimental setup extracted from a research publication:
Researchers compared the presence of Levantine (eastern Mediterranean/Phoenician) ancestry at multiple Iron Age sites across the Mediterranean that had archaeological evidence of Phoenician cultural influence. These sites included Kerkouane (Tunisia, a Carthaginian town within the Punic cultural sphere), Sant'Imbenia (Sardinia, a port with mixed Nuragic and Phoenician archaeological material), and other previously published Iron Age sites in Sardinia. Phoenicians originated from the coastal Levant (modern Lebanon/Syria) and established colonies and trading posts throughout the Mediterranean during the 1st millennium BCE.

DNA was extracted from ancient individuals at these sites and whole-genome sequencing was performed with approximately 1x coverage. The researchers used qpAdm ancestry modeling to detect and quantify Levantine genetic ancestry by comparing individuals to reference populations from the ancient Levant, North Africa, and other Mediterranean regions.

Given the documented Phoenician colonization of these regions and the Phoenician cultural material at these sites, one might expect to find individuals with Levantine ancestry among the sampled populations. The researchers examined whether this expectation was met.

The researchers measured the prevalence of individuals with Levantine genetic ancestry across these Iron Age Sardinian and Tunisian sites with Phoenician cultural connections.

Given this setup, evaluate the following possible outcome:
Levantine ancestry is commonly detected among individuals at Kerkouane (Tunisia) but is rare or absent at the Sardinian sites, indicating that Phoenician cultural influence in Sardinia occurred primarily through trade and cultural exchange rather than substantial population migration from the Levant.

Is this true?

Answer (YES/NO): NO